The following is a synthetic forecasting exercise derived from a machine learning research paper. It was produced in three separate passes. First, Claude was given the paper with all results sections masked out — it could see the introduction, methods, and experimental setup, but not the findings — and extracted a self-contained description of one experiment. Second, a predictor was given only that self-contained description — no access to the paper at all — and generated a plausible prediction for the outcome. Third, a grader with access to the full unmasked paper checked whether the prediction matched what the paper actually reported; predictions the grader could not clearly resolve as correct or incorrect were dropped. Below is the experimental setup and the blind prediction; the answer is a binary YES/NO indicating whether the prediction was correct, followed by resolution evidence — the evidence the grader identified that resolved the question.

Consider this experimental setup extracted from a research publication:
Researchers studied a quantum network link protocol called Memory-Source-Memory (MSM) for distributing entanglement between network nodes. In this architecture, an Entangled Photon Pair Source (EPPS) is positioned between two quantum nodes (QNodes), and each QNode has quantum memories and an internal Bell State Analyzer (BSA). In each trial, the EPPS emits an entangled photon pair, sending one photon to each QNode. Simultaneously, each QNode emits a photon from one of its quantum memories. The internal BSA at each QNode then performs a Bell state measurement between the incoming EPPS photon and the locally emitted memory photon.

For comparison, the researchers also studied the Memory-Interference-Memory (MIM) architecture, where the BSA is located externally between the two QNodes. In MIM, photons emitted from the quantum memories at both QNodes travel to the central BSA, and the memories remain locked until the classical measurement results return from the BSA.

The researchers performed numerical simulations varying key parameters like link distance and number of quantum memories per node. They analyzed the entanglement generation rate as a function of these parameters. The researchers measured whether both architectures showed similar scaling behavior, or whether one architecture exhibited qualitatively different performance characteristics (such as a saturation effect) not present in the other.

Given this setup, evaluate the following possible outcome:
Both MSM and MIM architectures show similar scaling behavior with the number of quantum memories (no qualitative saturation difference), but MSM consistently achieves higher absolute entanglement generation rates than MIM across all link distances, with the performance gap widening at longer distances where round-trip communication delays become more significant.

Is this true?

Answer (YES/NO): NO